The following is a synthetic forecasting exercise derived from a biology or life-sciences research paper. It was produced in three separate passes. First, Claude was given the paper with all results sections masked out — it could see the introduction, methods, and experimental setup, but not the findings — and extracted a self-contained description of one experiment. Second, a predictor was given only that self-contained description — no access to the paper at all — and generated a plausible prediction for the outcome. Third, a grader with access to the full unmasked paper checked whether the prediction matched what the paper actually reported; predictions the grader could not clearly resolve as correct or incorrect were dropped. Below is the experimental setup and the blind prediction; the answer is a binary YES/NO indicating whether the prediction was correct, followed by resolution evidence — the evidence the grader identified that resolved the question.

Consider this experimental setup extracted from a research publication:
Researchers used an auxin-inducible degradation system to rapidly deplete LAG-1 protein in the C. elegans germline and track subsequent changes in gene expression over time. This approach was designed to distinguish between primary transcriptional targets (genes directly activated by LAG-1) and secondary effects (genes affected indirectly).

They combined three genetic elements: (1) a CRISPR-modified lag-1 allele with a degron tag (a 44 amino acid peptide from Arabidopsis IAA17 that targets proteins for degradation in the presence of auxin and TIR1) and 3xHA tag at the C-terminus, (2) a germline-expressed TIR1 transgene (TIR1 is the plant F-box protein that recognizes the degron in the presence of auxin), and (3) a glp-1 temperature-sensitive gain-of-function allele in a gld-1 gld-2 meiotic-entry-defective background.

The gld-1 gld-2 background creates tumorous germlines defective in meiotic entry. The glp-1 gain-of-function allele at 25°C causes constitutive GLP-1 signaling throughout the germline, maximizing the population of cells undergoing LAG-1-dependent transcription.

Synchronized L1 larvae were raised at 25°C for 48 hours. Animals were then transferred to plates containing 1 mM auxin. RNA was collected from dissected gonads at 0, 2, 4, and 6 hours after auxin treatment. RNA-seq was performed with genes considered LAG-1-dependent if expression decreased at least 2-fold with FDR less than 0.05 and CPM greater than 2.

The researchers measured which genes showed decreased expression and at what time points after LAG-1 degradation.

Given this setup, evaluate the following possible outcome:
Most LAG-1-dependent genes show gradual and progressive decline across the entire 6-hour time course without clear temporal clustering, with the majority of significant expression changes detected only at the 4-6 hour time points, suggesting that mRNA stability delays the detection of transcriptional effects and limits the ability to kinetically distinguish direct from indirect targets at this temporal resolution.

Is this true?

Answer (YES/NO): NO